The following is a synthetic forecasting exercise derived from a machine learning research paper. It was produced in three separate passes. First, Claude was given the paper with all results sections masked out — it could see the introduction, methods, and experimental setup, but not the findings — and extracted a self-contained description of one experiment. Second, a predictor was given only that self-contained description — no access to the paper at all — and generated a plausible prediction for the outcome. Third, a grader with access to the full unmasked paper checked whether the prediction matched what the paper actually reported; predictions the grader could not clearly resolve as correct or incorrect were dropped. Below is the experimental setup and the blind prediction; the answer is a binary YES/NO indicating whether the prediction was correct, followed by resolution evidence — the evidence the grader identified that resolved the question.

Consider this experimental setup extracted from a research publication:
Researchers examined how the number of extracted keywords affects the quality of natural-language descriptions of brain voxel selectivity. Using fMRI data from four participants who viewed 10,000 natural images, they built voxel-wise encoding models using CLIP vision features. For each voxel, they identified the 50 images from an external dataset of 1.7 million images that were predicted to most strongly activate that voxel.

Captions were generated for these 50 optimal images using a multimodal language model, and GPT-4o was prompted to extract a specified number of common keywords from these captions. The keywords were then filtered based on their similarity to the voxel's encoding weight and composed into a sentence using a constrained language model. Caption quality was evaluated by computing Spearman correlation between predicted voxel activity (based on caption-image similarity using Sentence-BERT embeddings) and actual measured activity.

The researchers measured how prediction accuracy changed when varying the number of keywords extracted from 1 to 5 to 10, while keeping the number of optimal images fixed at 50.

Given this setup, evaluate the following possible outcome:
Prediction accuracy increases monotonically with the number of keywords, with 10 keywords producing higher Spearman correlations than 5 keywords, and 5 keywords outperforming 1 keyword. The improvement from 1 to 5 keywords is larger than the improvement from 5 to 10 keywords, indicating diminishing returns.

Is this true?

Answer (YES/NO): NO